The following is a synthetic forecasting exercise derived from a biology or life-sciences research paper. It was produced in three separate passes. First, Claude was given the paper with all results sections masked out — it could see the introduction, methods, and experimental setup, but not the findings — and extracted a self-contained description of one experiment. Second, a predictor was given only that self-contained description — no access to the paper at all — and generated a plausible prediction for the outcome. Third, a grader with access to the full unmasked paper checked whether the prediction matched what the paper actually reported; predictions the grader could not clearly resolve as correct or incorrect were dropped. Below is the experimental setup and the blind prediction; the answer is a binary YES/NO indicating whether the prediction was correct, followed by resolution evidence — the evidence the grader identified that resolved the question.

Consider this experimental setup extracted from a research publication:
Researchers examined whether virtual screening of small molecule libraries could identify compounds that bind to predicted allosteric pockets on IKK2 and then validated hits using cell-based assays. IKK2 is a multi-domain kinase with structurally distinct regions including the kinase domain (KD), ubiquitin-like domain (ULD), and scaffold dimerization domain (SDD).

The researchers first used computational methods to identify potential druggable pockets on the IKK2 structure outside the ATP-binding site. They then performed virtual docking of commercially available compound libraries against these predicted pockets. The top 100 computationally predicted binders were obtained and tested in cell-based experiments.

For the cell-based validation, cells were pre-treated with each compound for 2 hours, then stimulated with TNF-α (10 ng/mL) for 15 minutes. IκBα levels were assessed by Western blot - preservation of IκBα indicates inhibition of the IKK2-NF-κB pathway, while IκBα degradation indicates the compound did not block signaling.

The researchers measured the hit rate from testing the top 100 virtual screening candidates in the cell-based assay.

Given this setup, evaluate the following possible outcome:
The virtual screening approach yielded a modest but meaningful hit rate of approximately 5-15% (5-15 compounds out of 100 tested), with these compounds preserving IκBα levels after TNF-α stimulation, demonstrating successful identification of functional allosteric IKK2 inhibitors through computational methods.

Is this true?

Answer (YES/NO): NO